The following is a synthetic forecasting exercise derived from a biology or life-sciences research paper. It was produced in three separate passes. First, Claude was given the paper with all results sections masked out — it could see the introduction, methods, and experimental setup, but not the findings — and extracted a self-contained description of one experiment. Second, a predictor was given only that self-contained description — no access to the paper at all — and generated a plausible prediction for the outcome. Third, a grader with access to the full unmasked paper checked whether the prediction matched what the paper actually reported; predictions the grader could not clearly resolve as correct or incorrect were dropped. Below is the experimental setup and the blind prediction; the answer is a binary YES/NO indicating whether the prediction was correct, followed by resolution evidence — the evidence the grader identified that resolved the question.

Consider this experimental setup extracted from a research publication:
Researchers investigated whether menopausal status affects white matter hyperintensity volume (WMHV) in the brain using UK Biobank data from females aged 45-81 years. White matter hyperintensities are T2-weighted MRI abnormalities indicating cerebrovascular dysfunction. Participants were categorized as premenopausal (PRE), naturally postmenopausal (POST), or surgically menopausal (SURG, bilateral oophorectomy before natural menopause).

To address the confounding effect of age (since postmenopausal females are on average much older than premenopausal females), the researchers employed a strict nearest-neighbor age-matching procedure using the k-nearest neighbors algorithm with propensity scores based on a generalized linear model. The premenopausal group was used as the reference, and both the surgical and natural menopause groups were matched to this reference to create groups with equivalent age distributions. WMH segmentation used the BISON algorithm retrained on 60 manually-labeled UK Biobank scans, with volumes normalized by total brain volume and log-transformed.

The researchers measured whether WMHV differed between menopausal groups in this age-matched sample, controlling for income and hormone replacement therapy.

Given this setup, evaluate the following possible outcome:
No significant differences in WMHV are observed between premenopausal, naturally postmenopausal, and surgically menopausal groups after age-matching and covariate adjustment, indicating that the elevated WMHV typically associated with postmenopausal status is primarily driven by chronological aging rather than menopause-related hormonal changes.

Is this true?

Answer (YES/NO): YES